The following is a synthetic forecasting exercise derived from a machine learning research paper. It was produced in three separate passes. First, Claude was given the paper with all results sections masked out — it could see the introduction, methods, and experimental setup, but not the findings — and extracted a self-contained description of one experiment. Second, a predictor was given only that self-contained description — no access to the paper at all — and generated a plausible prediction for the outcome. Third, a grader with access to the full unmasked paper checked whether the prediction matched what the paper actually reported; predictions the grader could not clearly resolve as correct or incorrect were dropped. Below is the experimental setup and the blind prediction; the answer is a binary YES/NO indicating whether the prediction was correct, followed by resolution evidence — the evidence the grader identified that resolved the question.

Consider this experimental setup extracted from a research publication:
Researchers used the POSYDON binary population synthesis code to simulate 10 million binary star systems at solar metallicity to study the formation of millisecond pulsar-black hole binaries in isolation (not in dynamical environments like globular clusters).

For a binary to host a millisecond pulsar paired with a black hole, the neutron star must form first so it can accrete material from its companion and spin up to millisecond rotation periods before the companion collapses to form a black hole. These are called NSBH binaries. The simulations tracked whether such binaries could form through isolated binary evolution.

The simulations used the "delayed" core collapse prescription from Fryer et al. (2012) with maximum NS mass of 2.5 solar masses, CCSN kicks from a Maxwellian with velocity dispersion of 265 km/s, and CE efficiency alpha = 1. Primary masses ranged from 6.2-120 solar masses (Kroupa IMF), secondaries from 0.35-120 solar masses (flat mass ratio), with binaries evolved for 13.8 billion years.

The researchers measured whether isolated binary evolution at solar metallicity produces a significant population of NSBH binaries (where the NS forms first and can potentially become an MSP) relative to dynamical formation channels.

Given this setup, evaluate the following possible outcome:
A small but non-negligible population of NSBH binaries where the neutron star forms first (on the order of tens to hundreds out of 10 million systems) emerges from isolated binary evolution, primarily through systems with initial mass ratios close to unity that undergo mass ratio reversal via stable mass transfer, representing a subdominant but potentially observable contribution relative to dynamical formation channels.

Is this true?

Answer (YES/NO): NO